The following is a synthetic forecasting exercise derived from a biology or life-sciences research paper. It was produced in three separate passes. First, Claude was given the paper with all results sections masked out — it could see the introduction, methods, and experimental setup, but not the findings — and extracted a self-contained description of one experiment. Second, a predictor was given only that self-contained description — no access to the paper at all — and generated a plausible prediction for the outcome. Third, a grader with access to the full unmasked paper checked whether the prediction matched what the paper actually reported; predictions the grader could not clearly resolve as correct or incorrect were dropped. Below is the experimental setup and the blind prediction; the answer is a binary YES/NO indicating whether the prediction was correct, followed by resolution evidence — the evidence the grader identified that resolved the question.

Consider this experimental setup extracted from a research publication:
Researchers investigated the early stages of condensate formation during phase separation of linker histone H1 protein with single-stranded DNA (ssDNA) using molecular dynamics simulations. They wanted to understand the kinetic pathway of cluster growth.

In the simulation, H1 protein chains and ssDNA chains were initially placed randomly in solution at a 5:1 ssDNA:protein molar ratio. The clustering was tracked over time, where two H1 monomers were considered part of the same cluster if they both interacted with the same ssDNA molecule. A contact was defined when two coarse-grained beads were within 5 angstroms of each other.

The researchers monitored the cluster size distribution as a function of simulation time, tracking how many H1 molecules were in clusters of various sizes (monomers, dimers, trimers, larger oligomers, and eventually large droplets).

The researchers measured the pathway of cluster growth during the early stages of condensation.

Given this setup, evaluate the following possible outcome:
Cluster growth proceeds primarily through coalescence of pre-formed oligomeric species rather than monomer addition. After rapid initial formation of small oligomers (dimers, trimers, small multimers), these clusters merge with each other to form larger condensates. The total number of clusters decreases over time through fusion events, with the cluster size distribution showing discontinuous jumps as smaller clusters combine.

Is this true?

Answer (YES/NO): YES